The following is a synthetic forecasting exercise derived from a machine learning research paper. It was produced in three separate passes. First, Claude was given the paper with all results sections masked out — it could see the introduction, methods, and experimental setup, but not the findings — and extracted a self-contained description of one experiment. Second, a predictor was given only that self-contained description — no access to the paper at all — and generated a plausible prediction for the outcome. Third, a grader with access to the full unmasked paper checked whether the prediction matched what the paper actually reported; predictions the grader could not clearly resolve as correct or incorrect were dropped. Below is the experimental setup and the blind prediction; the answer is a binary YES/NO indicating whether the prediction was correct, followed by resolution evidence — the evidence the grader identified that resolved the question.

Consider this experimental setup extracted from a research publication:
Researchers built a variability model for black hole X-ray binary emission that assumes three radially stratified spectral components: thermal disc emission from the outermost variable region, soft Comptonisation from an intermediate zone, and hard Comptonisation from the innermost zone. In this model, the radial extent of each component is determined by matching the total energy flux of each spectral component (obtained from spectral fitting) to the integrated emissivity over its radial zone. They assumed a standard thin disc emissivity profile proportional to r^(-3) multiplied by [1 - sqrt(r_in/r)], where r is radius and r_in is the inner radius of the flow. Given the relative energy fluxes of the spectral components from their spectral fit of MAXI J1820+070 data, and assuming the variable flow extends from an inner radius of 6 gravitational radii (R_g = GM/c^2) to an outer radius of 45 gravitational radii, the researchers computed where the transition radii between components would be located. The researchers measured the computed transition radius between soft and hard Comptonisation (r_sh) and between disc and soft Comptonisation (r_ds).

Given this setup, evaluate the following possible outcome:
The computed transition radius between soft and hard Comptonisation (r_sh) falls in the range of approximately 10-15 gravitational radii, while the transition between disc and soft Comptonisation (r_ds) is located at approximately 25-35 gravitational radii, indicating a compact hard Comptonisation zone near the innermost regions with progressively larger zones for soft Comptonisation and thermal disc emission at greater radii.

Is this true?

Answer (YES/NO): NO